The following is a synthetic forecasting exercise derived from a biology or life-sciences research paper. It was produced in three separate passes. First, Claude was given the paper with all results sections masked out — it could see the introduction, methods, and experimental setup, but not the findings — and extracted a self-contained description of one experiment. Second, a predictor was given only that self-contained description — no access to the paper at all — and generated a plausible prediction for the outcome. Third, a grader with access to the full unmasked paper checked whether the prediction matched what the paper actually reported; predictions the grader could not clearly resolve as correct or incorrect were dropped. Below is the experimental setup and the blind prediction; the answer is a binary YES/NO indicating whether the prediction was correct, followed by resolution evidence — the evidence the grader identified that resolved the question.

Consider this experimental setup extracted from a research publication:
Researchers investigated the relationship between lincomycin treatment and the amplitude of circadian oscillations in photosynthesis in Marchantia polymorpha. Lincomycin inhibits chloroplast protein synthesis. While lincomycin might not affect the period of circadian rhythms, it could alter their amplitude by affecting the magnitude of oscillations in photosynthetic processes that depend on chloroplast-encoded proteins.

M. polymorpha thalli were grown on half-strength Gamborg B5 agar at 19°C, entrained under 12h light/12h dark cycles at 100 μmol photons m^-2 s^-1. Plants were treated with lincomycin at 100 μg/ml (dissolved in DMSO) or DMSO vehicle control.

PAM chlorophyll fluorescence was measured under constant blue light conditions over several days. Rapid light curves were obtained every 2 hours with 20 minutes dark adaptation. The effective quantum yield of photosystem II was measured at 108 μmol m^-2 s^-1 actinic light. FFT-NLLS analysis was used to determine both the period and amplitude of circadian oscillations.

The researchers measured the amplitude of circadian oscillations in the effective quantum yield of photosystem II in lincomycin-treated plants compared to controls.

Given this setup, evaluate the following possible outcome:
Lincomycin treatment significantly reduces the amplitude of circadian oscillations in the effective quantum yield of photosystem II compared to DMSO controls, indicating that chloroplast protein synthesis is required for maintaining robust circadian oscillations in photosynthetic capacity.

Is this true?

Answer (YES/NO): YES